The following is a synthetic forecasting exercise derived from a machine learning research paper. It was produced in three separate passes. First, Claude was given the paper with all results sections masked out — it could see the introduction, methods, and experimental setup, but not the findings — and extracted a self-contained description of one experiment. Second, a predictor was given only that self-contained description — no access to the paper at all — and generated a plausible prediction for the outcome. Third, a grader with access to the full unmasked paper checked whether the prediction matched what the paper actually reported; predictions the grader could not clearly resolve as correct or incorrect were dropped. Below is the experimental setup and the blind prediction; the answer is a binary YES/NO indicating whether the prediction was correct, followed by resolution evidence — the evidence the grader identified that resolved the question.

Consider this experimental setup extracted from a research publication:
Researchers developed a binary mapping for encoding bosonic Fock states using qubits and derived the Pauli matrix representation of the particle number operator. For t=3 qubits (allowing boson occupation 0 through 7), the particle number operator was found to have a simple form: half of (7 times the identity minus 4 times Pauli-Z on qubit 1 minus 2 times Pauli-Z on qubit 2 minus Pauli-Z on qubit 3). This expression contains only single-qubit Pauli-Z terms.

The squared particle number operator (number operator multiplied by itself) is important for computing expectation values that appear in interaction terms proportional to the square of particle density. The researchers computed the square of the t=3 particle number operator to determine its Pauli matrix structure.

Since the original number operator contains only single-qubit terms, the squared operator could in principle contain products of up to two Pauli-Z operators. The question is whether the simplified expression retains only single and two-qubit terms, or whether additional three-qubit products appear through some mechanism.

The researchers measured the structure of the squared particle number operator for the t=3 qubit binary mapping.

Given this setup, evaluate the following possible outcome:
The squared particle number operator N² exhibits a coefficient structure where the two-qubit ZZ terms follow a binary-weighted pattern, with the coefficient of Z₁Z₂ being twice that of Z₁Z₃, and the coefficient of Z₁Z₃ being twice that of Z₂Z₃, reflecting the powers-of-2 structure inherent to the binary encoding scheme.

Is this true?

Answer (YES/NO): YES